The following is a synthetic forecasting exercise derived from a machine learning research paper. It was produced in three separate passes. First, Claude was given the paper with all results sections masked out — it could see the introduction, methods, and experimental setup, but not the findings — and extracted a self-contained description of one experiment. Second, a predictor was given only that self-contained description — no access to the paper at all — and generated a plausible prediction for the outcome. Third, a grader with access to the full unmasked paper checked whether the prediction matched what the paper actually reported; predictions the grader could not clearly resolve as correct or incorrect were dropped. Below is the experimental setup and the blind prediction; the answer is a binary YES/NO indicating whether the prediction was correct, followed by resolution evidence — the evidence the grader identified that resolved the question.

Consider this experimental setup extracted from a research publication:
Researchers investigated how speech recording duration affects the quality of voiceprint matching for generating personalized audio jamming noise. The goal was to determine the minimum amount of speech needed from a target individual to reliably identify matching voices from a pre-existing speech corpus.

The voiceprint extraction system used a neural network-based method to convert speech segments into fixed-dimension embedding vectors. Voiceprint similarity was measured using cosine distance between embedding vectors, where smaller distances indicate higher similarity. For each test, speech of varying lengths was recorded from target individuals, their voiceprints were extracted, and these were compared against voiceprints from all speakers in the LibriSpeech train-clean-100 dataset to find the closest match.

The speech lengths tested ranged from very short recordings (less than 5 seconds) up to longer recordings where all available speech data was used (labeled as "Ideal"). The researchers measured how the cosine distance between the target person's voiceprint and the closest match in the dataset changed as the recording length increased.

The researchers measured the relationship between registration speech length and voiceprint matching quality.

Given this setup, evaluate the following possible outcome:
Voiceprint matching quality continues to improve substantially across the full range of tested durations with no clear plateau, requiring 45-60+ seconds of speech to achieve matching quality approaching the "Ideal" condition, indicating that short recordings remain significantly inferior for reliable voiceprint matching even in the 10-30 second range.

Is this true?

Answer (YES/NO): NO